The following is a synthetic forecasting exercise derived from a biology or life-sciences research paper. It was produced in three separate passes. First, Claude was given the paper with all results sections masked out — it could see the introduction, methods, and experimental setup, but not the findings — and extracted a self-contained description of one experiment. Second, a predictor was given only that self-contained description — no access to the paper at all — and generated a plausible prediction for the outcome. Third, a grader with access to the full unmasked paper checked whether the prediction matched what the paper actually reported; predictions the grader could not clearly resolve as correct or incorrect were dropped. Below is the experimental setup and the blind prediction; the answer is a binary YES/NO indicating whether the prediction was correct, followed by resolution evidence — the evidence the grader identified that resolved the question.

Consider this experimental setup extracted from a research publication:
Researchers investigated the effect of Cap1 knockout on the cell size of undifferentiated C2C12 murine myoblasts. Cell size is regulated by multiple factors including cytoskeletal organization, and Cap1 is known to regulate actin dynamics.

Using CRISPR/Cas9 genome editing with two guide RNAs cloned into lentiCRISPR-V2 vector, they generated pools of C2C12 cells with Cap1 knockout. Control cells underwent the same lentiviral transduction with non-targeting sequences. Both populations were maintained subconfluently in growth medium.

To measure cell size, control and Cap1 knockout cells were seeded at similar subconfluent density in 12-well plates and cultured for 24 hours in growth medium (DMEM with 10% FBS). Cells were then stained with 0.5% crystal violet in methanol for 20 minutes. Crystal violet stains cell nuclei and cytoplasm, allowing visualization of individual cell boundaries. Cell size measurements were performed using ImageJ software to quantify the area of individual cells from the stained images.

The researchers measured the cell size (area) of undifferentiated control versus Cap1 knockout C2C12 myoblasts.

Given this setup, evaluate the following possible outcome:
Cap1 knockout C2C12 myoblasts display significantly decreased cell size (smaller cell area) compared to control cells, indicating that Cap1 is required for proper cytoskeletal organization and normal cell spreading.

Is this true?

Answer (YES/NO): NO